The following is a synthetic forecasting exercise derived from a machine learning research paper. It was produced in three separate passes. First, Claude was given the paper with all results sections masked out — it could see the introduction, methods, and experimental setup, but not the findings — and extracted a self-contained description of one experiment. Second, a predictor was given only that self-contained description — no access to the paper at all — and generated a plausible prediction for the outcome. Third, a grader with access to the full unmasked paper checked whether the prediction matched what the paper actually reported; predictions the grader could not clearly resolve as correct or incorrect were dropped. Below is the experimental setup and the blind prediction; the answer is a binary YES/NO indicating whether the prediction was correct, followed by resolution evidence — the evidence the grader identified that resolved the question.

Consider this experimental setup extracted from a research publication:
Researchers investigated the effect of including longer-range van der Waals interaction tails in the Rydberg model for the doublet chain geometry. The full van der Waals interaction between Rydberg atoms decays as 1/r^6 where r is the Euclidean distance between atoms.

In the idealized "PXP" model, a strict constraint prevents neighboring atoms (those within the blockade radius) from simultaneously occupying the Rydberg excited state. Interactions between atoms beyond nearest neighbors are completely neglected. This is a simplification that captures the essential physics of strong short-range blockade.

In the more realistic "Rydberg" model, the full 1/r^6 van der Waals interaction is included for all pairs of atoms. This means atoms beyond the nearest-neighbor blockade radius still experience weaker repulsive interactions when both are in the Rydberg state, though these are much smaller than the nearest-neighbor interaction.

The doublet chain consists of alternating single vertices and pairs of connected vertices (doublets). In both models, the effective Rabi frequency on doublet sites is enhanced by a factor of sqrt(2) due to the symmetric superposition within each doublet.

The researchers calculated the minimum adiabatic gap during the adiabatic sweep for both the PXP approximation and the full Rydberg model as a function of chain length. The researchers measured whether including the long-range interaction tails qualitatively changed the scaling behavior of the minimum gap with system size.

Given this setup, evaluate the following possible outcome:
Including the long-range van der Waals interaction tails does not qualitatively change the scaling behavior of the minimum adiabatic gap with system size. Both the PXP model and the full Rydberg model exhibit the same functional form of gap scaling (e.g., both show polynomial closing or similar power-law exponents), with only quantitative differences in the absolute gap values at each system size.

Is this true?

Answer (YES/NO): YES